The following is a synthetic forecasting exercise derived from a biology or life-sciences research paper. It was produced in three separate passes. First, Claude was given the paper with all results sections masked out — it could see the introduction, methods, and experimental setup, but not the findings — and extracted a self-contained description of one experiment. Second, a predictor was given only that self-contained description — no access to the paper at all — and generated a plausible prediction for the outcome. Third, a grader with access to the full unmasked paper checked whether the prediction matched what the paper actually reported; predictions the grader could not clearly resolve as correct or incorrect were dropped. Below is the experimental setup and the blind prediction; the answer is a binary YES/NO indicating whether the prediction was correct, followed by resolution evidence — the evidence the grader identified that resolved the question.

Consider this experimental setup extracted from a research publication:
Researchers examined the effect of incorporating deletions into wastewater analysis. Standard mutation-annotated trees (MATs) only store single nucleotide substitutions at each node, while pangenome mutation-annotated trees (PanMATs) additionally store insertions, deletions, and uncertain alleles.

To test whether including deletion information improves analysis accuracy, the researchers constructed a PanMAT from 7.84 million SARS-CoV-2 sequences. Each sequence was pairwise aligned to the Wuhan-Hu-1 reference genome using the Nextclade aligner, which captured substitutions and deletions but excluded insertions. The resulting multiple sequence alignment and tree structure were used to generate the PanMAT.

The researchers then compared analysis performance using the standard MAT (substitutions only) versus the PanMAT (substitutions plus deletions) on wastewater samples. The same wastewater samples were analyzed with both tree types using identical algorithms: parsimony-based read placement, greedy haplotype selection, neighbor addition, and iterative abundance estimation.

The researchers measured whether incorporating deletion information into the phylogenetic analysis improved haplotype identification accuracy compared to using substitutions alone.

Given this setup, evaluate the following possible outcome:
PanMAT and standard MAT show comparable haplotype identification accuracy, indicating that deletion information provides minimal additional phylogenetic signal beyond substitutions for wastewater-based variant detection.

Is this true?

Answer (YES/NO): YES